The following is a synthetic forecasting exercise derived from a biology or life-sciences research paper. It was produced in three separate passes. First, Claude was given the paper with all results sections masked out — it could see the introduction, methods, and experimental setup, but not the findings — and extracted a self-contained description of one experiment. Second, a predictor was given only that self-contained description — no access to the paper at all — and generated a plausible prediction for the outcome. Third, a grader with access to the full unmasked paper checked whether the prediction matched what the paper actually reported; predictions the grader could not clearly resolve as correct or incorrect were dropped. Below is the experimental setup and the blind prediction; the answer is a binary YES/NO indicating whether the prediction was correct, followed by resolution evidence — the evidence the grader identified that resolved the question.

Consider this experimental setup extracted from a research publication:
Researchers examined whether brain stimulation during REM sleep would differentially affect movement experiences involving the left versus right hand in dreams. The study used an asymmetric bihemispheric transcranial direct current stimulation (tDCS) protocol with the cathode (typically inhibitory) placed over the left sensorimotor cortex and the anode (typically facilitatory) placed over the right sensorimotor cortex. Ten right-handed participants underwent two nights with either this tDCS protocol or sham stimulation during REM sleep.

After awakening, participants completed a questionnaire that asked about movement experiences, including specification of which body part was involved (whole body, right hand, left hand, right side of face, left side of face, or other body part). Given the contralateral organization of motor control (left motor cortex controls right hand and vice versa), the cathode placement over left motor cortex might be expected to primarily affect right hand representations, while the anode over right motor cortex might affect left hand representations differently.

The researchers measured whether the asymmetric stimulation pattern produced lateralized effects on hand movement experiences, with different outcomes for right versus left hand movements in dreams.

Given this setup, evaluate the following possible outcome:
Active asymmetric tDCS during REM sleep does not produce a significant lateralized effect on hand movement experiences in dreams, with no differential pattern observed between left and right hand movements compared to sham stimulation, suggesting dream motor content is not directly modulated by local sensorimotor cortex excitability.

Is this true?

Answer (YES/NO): NO